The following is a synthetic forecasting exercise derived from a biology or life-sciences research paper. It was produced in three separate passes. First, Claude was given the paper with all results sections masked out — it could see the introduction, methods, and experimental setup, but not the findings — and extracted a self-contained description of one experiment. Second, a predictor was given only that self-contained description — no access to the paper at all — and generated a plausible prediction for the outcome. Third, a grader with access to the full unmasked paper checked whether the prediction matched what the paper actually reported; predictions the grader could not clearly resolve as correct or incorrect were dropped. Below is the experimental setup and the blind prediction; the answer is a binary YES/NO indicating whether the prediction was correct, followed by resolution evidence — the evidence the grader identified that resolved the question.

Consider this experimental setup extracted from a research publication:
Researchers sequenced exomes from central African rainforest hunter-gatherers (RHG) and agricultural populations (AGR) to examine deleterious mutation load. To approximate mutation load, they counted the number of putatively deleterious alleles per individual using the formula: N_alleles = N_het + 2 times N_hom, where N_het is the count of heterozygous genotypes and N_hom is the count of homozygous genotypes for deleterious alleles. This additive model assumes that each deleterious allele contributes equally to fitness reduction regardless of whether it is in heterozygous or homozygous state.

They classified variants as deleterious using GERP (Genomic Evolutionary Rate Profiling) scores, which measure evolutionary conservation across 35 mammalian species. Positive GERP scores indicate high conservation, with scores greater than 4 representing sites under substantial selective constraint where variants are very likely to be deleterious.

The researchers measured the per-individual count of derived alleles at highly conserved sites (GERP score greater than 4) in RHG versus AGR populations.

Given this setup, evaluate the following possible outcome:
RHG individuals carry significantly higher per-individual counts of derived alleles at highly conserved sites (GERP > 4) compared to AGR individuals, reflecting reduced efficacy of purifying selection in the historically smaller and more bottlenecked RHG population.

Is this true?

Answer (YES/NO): NO